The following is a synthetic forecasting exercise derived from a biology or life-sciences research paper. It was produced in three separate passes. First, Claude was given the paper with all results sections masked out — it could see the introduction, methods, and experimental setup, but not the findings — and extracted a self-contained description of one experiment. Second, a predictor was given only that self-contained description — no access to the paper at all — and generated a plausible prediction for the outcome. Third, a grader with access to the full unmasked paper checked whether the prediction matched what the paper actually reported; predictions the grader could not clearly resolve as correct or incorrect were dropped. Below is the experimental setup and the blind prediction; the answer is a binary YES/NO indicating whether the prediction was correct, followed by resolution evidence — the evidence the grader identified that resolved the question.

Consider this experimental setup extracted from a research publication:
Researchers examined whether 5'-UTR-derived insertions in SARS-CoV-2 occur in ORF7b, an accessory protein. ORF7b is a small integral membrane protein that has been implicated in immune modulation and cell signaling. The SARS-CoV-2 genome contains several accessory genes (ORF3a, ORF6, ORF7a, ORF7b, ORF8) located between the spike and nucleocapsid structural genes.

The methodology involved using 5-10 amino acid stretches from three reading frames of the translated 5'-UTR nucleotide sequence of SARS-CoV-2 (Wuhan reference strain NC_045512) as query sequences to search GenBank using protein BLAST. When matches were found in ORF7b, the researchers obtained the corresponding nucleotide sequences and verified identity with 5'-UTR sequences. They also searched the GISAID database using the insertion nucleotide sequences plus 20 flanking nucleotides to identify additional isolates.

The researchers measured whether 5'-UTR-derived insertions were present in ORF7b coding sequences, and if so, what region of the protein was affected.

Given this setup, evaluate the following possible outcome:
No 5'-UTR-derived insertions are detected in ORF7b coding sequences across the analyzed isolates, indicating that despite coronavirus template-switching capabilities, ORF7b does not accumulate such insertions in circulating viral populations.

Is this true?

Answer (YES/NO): NO